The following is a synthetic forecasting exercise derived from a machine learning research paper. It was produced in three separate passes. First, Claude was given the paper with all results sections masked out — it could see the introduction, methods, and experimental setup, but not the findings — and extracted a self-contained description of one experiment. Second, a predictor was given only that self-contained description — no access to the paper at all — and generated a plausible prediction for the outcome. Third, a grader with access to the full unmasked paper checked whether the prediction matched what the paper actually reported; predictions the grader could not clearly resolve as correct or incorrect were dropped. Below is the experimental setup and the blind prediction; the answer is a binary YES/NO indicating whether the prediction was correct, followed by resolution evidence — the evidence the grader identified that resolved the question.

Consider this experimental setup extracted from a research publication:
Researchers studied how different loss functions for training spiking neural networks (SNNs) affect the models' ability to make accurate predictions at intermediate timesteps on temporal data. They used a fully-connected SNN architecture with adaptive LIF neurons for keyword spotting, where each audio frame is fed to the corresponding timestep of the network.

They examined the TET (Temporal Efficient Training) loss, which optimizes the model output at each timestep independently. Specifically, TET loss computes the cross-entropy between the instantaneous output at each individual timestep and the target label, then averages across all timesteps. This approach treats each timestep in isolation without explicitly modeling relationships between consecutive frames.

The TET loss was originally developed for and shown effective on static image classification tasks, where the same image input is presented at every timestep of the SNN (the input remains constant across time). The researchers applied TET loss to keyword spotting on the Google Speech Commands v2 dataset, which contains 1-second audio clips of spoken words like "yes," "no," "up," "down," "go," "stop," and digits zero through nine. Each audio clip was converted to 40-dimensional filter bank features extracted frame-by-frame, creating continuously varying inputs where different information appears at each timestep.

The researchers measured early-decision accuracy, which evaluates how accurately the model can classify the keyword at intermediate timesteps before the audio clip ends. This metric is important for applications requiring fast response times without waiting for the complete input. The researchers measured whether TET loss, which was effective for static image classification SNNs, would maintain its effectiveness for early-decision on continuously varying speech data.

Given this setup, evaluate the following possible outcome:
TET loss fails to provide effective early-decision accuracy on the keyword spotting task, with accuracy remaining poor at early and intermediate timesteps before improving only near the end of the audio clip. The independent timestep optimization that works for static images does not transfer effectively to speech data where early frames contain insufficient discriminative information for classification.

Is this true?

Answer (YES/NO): NO